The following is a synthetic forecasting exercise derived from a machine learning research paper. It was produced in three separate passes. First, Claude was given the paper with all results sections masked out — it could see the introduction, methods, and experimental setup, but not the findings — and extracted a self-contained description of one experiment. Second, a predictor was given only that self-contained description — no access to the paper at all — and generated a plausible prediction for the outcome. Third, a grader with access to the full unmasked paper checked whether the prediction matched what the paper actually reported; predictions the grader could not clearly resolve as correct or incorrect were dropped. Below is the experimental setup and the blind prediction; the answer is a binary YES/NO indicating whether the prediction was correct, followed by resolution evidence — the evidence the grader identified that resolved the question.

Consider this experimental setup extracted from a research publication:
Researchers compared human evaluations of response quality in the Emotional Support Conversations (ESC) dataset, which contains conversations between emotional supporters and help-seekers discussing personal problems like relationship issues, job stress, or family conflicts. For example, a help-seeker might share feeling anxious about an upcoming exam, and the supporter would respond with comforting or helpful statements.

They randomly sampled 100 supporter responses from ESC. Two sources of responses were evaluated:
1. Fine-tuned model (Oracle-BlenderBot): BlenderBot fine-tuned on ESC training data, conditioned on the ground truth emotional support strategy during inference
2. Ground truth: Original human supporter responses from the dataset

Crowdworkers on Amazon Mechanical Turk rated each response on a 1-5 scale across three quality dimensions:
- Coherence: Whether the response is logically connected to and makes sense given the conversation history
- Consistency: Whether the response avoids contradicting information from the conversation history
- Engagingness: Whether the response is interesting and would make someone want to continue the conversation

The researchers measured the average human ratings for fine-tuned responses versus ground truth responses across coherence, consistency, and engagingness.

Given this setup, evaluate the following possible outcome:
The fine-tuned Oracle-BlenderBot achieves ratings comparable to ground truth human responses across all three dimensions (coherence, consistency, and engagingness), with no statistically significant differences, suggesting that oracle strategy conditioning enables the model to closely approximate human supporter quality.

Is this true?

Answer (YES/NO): YES